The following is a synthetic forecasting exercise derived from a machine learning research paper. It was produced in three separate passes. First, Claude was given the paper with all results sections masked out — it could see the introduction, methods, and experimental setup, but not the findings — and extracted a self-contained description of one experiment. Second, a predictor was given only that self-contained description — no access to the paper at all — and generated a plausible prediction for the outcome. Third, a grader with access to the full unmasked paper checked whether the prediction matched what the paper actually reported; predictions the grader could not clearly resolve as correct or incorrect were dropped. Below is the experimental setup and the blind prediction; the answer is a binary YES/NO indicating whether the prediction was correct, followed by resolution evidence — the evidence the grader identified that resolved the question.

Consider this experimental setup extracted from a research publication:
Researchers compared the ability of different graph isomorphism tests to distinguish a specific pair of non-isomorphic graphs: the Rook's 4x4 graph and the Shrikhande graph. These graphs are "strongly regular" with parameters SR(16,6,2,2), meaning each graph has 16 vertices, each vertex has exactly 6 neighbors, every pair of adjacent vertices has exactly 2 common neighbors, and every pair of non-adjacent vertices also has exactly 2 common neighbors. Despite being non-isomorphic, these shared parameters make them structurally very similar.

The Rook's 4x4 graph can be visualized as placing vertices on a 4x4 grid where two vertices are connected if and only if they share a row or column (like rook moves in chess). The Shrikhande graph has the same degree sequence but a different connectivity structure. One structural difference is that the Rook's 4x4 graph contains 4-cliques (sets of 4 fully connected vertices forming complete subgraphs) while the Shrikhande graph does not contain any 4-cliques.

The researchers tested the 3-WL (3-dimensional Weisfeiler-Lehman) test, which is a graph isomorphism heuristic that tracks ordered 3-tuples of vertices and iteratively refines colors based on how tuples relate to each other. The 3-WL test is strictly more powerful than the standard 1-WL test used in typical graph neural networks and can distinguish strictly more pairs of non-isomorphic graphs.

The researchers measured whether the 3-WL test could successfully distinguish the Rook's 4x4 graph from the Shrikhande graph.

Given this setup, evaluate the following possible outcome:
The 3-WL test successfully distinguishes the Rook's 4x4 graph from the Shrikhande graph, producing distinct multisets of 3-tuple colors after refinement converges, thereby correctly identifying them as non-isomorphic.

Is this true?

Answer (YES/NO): NO